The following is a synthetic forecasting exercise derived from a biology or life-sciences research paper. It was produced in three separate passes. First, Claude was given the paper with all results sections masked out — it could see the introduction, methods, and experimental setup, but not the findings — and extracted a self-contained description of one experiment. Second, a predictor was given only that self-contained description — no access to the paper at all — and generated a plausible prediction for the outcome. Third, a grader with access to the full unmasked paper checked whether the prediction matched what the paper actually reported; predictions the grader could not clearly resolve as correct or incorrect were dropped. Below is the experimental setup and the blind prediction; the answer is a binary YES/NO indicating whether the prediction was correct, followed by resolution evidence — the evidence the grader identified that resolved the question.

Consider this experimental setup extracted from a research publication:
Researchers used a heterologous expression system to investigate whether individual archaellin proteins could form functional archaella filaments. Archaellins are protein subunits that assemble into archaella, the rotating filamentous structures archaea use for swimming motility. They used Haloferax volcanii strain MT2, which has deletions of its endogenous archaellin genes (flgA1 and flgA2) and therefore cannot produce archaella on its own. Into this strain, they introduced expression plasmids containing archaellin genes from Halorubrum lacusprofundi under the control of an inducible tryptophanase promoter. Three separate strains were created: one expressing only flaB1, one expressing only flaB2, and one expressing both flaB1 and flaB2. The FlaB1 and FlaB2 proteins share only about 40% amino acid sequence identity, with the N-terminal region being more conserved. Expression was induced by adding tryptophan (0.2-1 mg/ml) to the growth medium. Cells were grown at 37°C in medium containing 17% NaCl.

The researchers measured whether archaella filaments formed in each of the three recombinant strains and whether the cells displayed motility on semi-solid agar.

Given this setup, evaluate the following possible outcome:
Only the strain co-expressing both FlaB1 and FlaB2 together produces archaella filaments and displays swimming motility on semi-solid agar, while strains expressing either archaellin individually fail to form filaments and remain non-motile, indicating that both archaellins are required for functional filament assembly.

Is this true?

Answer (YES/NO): NO